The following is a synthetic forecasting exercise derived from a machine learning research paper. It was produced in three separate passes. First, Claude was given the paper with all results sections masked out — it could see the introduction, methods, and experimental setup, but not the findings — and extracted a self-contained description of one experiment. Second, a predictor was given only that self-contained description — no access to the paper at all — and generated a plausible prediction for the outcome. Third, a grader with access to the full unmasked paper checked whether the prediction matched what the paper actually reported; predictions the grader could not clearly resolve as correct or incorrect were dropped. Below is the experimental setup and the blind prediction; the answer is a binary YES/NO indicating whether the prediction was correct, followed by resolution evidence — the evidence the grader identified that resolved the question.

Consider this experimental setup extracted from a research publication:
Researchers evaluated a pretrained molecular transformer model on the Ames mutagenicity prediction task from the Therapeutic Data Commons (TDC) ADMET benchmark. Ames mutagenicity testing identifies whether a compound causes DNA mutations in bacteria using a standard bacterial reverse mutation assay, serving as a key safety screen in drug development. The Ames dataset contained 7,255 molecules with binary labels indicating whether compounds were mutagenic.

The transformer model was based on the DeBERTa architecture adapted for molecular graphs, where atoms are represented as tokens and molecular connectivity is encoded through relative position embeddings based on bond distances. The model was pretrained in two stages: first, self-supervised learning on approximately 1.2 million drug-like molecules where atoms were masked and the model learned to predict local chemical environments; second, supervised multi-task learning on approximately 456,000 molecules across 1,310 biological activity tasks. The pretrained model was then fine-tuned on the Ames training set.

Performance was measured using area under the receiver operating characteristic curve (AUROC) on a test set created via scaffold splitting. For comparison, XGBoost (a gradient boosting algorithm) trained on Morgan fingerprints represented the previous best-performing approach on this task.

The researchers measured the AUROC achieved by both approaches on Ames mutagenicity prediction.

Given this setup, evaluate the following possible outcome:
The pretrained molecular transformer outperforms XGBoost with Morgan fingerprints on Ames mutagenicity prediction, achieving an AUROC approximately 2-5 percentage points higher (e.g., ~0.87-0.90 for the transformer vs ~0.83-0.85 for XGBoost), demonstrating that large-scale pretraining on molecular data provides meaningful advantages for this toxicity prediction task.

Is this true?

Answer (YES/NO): NO